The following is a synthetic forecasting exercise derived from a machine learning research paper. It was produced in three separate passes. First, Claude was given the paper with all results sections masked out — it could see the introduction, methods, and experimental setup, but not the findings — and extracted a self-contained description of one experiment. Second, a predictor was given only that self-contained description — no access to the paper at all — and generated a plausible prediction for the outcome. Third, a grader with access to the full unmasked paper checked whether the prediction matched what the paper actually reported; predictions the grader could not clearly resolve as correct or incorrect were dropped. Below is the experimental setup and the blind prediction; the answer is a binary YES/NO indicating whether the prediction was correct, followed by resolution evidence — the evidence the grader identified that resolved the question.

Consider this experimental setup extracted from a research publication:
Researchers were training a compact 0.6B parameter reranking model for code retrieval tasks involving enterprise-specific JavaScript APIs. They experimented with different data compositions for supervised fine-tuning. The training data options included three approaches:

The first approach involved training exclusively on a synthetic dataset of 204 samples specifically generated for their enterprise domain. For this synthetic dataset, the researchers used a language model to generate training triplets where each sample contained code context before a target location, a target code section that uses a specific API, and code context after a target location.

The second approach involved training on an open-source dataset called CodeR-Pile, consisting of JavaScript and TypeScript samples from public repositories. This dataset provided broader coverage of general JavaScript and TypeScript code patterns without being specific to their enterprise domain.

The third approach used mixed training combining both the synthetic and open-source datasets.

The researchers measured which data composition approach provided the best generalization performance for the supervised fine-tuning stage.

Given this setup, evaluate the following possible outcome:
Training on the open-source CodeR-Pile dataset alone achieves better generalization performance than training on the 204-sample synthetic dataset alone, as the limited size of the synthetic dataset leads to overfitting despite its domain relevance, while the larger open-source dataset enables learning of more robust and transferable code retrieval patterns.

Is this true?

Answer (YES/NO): YES